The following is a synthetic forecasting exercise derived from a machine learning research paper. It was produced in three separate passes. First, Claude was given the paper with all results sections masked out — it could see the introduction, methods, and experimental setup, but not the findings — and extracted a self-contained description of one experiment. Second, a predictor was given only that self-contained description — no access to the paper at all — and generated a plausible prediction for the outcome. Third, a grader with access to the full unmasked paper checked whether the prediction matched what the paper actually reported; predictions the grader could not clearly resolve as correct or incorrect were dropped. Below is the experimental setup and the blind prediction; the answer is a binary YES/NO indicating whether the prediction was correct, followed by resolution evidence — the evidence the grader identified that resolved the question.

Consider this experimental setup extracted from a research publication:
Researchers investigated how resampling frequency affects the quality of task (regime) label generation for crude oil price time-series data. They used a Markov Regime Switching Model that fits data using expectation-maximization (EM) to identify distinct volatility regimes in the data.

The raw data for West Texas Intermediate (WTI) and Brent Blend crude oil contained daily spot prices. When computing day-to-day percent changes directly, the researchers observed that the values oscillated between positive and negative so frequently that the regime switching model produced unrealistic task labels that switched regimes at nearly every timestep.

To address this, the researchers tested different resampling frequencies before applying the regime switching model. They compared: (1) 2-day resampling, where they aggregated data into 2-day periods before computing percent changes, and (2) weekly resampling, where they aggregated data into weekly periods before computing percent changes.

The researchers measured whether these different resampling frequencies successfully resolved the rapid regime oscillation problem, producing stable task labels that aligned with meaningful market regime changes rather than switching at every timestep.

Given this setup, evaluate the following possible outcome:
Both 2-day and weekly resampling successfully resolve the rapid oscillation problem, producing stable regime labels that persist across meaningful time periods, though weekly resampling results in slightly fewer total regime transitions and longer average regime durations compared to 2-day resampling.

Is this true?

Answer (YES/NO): NO